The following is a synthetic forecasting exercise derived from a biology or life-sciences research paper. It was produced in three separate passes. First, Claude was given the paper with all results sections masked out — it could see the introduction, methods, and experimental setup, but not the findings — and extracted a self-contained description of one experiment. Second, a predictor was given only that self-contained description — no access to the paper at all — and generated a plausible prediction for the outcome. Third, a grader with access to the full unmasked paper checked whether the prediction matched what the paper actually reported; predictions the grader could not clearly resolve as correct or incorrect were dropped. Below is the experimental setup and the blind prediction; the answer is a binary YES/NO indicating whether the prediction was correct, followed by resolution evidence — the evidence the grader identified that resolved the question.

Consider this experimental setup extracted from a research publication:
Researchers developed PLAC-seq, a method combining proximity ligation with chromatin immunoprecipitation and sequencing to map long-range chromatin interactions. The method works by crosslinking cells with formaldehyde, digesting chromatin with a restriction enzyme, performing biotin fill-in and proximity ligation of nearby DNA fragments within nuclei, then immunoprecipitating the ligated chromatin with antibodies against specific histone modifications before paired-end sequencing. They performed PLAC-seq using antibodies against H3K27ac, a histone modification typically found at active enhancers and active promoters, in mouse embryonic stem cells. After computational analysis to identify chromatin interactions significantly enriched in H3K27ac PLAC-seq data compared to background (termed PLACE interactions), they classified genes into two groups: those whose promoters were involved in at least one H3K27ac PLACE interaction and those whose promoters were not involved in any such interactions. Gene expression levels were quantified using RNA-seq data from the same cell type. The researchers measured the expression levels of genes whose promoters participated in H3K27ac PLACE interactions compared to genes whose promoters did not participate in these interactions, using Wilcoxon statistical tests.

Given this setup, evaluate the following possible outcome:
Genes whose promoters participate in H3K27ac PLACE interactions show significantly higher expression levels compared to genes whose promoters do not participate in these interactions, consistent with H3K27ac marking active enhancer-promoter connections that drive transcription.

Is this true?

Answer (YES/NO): YES